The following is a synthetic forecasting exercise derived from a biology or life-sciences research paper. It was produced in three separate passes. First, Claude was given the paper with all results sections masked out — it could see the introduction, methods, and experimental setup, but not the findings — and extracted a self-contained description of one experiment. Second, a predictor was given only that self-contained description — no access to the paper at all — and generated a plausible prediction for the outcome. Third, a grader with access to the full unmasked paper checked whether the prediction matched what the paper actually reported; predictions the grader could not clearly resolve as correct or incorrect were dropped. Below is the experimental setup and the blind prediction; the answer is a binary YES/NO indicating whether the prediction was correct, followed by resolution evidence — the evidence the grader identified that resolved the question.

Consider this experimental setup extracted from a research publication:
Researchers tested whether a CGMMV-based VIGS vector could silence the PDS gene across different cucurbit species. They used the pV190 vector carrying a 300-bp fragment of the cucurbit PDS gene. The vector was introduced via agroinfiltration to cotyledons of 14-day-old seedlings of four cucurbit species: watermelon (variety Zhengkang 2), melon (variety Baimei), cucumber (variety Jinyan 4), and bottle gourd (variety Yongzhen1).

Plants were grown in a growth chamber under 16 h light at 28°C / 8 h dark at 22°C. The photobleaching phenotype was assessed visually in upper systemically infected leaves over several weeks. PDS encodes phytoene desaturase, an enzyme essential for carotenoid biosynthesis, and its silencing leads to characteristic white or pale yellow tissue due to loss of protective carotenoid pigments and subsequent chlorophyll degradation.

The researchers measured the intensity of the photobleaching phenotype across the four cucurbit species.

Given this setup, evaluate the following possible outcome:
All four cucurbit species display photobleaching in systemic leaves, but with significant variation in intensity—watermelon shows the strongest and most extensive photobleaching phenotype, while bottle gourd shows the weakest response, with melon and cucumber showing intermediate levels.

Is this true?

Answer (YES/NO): NO